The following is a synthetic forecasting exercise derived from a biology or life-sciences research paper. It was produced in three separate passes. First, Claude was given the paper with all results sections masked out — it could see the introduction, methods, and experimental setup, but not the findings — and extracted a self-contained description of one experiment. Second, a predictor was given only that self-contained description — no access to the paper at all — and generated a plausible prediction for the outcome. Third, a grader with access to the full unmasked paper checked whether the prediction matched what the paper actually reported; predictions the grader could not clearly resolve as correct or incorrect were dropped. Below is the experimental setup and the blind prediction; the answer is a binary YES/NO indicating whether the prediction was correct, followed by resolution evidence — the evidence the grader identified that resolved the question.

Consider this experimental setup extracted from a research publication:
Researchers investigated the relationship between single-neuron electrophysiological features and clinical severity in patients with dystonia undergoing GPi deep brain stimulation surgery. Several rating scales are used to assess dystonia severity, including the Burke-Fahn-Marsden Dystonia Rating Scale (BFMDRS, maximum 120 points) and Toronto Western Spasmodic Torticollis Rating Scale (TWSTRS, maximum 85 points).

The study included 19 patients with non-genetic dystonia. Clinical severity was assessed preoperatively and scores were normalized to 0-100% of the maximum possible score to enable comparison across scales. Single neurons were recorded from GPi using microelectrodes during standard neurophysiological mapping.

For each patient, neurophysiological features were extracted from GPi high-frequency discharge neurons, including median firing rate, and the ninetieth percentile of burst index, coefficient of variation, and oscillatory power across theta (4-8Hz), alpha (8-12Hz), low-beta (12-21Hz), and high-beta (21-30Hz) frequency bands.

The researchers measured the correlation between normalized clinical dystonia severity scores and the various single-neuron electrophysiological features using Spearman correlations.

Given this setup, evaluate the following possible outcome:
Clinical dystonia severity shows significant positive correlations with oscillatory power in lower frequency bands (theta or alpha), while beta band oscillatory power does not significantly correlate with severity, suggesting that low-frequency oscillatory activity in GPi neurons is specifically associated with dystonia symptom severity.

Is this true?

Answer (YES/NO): YES